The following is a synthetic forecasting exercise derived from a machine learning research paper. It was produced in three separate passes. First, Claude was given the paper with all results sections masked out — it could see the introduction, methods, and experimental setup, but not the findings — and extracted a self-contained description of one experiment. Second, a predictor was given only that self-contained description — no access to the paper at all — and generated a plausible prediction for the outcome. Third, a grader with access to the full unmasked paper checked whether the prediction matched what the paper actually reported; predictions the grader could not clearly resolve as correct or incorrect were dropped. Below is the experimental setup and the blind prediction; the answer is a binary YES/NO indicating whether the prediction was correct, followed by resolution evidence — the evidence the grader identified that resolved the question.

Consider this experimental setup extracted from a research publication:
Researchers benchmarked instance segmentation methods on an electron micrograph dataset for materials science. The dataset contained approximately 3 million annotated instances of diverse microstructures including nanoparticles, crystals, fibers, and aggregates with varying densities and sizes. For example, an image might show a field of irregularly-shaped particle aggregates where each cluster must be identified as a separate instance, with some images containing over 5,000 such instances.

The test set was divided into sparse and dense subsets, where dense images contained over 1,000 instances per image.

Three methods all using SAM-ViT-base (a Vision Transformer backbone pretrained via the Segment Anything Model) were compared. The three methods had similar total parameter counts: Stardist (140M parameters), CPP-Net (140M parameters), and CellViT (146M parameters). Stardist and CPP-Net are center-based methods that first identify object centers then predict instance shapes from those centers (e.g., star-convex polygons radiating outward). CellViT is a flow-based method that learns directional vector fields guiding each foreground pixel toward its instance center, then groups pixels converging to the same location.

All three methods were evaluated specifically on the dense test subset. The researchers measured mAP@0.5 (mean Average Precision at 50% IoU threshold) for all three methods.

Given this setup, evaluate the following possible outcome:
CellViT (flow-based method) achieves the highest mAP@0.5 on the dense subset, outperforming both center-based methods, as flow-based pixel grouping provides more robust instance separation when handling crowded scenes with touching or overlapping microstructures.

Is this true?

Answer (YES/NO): YES